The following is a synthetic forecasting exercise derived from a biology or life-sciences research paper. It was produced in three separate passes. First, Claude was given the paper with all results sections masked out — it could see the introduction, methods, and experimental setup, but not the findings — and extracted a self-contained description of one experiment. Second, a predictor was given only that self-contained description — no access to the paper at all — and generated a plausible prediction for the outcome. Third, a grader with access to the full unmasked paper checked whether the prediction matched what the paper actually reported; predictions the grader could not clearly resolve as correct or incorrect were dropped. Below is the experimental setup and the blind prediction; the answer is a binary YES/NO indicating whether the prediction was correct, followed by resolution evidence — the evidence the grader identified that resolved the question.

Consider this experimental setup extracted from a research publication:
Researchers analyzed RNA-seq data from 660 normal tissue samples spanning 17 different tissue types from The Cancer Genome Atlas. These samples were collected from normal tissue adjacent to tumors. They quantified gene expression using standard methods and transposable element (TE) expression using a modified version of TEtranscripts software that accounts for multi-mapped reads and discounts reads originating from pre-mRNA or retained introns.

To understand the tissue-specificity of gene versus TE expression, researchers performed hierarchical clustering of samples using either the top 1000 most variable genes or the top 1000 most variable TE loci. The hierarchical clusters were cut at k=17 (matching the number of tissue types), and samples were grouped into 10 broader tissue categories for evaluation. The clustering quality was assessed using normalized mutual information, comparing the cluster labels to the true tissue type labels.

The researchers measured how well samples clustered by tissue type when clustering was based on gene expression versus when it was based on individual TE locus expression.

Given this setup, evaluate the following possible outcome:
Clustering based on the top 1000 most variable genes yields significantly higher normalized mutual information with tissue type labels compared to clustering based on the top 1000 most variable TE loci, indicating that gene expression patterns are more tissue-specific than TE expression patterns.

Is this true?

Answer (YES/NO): NO